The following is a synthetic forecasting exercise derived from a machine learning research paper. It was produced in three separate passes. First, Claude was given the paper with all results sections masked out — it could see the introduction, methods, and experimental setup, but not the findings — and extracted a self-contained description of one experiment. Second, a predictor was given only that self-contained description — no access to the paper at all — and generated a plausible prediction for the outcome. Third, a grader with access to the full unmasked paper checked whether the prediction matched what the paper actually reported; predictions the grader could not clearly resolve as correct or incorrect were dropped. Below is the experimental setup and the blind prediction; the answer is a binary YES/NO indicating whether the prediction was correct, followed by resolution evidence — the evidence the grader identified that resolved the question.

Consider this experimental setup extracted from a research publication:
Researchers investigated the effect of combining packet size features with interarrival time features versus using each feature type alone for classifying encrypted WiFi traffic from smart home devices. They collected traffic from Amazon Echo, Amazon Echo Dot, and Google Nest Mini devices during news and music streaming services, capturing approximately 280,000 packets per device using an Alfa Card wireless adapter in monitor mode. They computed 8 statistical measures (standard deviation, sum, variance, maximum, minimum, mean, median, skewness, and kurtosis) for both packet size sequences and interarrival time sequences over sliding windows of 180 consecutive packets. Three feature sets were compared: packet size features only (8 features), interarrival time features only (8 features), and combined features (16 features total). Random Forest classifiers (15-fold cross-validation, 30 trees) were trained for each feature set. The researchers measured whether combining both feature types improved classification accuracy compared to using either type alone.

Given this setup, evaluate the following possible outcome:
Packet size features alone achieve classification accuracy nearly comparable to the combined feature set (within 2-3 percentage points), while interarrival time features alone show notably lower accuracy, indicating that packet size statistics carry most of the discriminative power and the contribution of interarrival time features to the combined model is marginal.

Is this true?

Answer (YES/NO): NO